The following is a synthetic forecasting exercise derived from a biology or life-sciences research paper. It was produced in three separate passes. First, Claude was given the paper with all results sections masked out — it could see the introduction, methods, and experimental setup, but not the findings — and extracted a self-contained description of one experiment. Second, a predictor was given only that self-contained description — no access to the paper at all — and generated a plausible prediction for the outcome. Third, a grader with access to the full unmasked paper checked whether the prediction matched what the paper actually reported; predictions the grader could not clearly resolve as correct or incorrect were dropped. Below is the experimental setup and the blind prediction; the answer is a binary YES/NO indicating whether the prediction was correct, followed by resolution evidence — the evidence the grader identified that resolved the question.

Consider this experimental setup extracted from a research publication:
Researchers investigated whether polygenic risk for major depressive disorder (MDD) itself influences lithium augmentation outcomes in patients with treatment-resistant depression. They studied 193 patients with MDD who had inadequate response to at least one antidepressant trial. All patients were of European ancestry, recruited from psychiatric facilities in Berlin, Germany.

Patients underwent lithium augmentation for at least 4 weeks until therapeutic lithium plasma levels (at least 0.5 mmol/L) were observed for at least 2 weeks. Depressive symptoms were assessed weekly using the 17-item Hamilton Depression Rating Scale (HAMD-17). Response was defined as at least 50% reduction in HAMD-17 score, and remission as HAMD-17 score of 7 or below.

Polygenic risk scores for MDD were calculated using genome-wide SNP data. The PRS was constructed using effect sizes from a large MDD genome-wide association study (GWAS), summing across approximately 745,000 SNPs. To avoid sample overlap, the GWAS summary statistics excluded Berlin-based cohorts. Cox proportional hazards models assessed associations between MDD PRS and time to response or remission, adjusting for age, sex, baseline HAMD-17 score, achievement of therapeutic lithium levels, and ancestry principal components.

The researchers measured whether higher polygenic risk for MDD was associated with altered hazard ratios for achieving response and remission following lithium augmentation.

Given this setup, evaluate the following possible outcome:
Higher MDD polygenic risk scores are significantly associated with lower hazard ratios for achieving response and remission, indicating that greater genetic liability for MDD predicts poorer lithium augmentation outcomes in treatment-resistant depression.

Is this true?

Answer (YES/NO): NO